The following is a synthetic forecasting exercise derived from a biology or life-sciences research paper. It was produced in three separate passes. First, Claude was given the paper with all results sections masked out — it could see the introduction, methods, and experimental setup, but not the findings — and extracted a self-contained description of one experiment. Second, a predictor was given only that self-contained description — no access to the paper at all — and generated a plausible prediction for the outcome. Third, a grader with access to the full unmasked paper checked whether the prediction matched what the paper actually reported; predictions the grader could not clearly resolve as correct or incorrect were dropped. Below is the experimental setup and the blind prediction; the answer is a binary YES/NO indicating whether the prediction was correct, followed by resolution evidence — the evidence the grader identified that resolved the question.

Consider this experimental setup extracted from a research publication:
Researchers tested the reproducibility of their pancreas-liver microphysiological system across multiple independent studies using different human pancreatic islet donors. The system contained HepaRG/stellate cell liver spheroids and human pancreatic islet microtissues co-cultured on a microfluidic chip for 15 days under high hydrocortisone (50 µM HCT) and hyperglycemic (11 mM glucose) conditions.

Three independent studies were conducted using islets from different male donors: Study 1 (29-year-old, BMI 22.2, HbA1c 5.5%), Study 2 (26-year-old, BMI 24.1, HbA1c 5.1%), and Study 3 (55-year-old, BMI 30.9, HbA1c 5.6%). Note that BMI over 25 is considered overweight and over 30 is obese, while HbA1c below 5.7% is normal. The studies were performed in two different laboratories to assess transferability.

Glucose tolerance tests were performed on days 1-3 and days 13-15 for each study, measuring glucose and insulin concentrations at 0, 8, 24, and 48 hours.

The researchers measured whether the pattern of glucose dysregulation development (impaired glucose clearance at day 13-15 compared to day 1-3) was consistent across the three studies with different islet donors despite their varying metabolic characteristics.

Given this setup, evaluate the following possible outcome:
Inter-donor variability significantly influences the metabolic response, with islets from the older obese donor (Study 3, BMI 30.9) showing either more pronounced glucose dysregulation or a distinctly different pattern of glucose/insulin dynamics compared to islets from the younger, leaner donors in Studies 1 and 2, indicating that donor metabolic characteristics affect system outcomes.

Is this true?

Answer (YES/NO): NO